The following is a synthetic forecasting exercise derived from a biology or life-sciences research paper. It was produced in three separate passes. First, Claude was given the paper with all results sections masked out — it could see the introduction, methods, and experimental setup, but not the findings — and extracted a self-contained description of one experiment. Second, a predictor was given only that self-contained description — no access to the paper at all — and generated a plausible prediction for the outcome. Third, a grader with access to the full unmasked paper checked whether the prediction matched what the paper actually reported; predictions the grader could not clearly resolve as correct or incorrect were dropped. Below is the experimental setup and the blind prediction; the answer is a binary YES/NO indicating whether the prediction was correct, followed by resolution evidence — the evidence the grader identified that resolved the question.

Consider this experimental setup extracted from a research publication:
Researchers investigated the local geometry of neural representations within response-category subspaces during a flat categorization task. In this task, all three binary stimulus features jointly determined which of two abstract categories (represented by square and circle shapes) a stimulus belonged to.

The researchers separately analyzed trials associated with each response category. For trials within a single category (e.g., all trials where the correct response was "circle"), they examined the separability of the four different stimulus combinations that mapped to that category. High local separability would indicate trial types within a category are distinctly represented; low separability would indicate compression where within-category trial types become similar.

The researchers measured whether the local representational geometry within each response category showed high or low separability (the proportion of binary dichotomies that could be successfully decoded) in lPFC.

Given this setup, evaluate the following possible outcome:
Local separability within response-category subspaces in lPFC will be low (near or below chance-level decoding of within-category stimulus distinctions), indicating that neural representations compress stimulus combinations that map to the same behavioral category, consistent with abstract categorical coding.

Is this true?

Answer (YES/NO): NO